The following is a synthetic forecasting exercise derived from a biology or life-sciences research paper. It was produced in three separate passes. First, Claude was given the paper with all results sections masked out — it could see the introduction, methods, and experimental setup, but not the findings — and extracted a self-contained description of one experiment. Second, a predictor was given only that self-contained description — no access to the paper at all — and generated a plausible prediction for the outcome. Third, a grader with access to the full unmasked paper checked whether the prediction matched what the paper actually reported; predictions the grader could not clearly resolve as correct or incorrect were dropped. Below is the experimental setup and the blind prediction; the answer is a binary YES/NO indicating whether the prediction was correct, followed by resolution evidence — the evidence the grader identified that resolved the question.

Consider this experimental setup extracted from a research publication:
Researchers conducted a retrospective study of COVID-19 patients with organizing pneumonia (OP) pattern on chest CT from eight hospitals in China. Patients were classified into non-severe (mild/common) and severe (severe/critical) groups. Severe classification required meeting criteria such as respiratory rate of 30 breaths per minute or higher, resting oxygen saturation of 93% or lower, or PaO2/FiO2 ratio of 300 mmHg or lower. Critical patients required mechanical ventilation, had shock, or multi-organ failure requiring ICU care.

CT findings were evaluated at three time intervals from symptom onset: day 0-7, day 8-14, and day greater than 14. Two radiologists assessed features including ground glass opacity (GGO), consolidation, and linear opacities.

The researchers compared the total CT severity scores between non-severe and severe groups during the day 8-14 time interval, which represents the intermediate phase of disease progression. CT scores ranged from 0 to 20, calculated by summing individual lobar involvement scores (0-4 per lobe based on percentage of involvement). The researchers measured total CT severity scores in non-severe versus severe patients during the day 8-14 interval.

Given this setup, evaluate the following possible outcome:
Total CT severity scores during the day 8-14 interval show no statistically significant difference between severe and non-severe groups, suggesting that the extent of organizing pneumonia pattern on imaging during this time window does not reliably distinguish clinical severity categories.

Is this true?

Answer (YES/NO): NO